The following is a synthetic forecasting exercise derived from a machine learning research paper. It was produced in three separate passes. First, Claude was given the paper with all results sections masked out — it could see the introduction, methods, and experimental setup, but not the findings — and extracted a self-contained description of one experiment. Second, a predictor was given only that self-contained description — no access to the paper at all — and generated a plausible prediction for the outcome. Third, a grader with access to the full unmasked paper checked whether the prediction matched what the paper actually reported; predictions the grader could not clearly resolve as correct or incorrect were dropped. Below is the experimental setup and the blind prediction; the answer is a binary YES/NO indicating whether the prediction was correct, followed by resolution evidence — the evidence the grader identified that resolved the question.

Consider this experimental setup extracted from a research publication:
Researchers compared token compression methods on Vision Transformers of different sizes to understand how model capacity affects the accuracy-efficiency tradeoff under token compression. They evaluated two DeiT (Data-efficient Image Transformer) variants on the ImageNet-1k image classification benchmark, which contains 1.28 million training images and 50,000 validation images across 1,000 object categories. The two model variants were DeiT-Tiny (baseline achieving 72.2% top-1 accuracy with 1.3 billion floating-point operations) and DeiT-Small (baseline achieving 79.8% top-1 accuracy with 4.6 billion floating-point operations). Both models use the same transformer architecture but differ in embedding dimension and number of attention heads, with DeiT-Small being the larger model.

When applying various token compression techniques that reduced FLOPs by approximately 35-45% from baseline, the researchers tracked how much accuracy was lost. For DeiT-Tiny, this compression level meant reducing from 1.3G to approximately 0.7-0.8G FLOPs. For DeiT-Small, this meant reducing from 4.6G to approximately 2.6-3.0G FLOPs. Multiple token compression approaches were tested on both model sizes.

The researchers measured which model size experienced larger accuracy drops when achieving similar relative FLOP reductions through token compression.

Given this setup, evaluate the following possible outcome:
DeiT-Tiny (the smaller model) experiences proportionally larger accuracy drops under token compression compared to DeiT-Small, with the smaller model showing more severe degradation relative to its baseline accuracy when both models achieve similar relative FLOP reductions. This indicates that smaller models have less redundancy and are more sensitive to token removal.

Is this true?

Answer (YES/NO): YES